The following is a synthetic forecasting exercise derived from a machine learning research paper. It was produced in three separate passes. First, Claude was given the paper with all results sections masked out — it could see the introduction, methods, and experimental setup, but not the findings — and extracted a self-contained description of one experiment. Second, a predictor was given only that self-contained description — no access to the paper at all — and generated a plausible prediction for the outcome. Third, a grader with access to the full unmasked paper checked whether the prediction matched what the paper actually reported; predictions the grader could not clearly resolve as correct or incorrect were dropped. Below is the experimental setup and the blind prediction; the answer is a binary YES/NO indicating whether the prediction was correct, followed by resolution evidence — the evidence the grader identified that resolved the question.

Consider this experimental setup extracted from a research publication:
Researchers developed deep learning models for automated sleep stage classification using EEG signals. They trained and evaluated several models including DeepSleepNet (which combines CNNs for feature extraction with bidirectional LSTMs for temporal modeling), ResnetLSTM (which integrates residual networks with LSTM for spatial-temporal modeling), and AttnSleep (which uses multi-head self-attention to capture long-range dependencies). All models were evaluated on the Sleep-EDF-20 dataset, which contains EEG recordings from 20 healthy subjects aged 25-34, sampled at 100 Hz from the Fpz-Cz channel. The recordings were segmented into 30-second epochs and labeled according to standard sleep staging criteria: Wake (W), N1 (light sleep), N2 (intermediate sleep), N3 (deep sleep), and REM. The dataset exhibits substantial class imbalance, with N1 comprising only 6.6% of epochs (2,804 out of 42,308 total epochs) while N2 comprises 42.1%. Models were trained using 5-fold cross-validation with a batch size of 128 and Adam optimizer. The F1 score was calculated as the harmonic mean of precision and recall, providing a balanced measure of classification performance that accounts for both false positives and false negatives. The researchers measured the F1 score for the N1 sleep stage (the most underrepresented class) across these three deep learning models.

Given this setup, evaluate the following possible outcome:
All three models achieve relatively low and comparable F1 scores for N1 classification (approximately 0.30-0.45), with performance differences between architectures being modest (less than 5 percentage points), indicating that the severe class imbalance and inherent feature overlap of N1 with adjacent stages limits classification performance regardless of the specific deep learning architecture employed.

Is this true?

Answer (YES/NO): NO